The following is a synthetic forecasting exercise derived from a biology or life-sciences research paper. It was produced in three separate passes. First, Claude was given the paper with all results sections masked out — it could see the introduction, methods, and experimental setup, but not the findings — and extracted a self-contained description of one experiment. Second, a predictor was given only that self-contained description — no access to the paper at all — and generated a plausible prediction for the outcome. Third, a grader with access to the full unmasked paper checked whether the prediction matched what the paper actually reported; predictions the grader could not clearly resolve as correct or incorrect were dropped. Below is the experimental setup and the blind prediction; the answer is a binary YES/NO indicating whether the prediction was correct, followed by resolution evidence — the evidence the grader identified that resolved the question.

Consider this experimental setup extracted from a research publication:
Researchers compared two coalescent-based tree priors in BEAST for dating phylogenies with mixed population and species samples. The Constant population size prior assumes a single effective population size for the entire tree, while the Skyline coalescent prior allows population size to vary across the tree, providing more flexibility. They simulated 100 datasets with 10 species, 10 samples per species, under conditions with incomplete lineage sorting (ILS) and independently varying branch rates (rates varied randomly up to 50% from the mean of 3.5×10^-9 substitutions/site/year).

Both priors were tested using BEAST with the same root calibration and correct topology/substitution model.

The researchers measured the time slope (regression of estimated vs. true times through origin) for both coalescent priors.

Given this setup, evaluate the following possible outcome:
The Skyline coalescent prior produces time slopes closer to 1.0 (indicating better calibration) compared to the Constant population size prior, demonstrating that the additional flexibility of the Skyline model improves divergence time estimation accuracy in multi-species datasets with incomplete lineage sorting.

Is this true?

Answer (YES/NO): NO